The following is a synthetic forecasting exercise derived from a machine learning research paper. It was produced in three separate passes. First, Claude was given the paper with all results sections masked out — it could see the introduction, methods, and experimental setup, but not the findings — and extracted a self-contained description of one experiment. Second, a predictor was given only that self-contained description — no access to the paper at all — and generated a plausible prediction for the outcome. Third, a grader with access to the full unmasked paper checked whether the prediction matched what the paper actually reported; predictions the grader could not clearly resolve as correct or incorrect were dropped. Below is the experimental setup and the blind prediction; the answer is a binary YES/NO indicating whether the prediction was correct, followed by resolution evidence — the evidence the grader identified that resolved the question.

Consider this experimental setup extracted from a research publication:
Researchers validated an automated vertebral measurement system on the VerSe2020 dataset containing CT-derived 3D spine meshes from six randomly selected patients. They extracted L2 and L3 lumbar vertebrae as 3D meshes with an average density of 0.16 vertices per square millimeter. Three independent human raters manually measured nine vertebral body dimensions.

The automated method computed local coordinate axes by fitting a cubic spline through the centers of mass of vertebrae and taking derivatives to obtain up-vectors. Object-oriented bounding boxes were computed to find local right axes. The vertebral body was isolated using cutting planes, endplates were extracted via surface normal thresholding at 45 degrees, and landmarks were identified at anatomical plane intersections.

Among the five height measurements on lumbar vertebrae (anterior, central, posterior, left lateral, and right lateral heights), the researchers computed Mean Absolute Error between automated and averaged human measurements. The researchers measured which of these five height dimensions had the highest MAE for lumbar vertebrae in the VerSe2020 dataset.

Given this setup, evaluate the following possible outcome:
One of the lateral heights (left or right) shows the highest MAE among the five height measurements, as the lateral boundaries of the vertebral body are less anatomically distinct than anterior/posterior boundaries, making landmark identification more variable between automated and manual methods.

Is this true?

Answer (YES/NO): NO